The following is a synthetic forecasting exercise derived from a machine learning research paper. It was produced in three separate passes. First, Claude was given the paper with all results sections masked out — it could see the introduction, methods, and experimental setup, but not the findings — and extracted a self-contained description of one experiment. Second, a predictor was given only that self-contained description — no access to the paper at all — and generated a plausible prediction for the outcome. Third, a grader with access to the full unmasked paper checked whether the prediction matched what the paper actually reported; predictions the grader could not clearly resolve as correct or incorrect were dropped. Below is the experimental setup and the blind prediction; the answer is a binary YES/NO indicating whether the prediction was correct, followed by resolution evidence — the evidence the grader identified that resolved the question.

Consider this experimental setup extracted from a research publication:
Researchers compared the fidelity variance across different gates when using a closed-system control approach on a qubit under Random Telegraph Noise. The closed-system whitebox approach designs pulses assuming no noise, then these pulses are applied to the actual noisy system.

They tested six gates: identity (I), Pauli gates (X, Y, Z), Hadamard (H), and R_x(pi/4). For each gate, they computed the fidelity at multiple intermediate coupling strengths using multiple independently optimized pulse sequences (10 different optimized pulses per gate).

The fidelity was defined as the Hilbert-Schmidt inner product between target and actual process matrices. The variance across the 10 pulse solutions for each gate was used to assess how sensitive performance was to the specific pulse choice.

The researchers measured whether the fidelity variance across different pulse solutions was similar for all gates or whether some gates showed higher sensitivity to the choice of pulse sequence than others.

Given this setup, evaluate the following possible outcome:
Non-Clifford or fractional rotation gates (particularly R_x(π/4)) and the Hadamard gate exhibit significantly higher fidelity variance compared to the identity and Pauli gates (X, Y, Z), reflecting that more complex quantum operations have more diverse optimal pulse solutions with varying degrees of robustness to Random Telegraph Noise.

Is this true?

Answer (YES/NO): NO